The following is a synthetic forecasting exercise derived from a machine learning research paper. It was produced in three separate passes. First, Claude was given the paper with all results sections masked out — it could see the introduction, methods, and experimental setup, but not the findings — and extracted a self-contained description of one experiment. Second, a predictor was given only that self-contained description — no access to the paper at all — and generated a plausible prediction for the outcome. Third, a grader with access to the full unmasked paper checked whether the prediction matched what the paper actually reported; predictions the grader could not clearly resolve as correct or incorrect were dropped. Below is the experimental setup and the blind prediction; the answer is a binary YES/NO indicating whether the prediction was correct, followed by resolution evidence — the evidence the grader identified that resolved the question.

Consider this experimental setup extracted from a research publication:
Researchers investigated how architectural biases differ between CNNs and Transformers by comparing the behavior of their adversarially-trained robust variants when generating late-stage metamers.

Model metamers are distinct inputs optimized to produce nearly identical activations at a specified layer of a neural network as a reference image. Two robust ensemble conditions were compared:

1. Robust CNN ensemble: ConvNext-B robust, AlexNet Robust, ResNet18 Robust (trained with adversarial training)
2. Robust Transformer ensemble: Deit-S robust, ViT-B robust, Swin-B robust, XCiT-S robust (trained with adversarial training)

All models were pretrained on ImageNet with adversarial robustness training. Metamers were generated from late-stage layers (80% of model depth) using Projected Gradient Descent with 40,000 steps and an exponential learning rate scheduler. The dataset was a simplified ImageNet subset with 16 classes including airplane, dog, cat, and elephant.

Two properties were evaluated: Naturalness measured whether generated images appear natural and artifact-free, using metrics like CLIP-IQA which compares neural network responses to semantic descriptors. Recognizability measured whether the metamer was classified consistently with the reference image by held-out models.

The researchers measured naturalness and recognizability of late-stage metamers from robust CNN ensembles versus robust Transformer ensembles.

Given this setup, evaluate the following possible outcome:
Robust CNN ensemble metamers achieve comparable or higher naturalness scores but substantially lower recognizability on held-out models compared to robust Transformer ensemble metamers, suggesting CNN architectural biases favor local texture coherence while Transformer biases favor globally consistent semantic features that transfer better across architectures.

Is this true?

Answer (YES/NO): NO